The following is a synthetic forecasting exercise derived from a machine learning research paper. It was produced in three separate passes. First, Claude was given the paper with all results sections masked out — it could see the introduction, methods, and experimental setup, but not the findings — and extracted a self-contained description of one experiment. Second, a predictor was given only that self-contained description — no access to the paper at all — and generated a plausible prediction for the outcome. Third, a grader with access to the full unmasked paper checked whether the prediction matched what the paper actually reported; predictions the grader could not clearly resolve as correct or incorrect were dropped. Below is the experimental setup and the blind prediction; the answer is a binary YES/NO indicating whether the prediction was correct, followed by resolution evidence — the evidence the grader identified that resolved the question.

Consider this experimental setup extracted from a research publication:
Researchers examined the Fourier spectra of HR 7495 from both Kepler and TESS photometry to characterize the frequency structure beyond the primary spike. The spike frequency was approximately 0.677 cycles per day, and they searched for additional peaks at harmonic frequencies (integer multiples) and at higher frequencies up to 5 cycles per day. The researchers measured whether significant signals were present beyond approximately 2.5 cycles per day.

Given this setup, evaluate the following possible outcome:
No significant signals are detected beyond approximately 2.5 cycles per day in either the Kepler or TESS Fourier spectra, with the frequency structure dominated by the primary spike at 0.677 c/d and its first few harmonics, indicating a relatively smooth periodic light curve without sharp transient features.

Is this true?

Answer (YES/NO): YES